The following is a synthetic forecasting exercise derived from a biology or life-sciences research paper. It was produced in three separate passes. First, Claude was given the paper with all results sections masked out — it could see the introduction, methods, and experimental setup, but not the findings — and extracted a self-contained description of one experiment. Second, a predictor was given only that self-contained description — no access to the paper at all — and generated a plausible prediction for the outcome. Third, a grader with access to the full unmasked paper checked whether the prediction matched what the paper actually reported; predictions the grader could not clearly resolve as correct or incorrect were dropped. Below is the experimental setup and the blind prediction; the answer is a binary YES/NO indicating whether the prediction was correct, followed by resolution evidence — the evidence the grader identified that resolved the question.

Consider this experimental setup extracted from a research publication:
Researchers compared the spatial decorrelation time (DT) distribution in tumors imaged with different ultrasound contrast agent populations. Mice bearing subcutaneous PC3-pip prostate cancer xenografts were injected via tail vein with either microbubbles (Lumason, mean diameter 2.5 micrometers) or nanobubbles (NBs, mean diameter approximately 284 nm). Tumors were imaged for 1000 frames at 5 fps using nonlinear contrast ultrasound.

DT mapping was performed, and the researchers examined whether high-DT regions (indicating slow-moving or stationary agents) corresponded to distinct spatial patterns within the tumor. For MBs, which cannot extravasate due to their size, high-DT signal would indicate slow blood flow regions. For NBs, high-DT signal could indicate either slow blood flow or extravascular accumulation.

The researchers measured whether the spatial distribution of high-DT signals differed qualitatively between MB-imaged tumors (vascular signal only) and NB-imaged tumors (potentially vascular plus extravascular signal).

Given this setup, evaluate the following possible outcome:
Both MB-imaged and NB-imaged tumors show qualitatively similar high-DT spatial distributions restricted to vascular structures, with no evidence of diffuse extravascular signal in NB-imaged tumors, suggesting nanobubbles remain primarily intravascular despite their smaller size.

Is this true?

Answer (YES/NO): NO